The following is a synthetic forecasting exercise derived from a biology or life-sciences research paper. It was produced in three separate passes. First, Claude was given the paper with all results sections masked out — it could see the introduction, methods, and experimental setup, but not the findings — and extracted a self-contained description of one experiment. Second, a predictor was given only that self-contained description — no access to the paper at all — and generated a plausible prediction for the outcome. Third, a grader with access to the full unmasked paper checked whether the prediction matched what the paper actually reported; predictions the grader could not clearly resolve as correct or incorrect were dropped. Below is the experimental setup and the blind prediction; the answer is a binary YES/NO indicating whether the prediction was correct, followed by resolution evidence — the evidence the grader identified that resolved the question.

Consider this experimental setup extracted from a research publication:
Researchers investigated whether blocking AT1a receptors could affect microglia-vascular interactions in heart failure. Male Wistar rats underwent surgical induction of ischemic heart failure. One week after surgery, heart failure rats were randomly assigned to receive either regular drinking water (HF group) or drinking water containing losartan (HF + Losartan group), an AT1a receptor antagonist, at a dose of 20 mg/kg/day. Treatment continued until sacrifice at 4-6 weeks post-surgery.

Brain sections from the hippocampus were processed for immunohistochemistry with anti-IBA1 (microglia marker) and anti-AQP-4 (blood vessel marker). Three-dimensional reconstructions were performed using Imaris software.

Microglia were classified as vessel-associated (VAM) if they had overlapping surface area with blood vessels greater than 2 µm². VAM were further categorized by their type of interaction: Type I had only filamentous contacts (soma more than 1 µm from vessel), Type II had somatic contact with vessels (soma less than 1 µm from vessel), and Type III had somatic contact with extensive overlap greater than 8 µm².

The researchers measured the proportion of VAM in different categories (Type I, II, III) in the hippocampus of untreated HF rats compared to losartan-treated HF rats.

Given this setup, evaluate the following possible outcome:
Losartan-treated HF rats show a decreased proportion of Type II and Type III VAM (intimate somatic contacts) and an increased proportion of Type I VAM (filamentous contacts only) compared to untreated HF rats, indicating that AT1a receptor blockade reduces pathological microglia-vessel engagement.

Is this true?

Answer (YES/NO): NO